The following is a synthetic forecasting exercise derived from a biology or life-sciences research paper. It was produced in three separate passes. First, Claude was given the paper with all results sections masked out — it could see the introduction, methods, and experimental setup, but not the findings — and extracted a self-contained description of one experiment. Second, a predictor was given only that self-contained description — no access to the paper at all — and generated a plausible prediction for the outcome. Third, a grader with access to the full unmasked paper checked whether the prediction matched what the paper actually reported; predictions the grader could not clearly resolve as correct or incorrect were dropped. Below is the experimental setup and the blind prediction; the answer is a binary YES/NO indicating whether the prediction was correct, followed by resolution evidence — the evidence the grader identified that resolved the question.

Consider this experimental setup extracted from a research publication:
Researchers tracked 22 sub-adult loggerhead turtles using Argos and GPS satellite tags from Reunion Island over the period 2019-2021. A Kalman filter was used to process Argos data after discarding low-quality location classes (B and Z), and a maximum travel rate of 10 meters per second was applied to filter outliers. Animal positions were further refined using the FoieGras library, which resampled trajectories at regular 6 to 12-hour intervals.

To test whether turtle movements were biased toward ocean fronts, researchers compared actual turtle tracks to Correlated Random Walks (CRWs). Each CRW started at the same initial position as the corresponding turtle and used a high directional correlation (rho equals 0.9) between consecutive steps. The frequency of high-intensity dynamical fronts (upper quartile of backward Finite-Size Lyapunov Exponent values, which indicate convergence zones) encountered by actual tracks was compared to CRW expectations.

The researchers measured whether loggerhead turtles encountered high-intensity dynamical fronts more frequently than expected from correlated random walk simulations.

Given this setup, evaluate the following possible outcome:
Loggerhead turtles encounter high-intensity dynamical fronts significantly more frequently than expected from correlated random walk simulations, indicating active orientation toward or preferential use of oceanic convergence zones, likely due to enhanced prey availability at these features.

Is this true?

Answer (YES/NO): NO